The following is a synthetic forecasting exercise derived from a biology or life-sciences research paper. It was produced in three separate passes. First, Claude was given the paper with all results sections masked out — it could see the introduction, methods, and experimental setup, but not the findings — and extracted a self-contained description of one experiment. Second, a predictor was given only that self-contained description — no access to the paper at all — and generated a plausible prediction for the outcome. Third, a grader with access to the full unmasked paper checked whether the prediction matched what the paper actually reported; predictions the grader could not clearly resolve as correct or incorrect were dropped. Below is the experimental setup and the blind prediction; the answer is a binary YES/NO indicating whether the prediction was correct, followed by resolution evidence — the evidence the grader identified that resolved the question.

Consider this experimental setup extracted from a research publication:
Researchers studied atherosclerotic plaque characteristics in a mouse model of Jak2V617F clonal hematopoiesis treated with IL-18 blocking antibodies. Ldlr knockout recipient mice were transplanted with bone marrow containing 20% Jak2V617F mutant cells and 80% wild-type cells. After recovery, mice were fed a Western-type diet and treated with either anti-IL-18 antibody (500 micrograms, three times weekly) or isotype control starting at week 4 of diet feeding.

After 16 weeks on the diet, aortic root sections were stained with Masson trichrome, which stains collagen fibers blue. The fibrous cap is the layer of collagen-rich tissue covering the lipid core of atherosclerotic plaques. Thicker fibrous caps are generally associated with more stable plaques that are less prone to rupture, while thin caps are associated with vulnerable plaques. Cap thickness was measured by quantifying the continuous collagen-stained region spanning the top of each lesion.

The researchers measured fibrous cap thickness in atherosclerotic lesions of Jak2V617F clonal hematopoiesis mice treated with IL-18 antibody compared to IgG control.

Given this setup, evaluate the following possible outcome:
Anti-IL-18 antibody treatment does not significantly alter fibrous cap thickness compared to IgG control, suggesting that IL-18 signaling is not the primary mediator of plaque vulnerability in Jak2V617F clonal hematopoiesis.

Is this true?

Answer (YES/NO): YES